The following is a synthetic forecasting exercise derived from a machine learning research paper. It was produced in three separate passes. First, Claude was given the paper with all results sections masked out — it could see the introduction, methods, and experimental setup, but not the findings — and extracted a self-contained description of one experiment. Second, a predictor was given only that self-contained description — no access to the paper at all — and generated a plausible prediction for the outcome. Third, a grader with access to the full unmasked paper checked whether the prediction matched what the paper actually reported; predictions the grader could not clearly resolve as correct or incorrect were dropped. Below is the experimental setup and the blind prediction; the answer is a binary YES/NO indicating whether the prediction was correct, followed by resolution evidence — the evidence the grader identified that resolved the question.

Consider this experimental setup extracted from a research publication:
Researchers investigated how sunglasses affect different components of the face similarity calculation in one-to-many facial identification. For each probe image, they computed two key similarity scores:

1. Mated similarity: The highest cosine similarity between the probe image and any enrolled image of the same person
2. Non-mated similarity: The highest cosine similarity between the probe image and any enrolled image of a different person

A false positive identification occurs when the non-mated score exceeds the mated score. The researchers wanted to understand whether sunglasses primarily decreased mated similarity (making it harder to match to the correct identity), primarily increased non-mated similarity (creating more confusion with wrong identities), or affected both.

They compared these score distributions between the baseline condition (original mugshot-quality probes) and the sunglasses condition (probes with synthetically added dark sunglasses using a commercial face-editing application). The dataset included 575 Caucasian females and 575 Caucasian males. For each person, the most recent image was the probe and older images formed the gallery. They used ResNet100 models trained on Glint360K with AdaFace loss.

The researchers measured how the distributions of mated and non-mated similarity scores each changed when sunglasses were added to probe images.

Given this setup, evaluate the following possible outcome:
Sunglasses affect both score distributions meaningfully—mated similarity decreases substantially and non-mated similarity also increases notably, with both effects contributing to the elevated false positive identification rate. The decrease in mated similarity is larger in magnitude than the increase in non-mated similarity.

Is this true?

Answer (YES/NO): NO